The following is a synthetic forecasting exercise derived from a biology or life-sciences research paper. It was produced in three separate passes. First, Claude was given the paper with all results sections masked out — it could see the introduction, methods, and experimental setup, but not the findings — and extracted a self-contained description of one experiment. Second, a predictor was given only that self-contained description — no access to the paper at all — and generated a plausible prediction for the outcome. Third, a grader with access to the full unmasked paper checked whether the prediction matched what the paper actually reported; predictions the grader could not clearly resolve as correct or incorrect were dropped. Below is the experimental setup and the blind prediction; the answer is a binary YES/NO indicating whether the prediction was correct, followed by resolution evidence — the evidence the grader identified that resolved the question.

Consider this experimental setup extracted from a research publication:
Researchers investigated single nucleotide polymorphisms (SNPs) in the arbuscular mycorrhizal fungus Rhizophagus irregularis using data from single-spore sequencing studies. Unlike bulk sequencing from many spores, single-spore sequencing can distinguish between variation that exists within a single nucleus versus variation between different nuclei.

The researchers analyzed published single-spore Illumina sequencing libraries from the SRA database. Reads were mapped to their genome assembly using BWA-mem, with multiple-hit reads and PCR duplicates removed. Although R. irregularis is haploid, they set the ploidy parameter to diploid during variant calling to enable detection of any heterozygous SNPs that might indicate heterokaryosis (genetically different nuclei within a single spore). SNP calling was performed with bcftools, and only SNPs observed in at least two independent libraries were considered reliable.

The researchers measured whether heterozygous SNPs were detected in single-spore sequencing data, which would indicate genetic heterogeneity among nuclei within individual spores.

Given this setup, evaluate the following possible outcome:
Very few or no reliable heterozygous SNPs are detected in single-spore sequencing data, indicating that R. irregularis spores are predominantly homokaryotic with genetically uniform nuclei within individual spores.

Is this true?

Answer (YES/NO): NO